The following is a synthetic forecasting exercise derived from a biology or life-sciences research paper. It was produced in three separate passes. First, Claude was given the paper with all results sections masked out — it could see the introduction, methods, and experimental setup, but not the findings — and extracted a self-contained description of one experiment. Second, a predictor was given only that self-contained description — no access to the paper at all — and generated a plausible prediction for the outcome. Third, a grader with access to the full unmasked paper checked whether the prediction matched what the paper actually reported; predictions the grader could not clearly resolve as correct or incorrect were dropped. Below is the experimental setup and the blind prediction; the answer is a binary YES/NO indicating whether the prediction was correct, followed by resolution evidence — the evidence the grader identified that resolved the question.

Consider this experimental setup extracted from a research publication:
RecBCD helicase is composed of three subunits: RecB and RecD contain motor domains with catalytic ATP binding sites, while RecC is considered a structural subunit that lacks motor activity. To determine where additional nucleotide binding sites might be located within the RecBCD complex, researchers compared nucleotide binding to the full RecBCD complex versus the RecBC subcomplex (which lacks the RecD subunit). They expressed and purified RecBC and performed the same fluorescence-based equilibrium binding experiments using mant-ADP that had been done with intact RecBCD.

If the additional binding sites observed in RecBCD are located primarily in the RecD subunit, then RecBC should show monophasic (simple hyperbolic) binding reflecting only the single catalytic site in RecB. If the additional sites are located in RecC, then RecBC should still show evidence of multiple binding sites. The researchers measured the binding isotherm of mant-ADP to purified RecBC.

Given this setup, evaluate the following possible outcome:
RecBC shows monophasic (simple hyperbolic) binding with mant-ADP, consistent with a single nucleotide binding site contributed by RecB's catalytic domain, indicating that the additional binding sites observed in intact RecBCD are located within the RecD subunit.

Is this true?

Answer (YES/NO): NO